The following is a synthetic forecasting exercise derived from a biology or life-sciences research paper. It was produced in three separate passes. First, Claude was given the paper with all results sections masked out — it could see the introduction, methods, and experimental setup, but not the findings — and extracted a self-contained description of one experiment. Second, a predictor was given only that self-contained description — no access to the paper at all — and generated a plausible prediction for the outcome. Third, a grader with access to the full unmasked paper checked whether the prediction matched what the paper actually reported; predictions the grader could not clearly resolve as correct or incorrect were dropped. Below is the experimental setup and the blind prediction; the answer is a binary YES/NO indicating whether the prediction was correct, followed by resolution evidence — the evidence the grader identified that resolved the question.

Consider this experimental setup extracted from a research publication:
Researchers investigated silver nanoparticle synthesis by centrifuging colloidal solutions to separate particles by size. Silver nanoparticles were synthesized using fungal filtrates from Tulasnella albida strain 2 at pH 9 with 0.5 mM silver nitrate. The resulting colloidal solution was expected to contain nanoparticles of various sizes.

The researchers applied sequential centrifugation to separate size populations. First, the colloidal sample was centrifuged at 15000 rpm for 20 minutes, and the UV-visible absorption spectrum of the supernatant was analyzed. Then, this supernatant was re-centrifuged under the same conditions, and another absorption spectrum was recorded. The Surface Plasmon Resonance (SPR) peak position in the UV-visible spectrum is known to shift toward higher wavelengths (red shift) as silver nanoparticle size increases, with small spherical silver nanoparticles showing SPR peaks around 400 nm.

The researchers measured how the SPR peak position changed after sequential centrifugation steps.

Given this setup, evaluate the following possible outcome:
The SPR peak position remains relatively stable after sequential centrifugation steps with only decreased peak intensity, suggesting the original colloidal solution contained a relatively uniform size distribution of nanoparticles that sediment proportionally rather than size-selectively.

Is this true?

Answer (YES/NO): NO